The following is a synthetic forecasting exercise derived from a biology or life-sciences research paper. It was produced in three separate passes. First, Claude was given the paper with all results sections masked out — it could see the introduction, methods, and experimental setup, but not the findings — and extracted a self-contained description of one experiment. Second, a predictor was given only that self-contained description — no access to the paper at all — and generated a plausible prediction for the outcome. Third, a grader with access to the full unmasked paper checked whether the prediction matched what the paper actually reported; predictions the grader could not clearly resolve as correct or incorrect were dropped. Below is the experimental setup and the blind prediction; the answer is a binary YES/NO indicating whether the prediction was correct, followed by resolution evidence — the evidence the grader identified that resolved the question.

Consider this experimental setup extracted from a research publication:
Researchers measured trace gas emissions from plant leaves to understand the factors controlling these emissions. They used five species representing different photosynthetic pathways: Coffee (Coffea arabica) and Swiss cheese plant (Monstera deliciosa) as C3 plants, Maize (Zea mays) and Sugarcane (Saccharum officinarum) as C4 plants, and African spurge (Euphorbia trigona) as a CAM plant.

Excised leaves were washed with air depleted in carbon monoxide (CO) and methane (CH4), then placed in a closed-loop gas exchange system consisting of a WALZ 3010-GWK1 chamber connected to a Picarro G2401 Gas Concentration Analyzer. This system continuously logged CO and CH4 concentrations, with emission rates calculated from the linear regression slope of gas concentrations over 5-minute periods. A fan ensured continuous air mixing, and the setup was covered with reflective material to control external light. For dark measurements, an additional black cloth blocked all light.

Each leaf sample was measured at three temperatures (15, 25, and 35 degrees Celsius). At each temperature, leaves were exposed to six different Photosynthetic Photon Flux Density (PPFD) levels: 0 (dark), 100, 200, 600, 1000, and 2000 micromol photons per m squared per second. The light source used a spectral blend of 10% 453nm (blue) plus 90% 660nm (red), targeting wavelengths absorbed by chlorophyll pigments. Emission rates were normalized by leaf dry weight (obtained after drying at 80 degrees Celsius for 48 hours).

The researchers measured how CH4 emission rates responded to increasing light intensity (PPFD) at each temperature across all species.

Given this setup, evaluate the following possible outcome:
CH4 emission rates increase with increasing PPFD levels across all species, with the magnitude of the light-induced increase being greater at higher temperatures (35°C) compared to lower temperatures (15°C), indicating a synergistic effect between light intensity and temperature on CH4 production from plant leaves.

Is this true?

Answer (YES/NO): NO